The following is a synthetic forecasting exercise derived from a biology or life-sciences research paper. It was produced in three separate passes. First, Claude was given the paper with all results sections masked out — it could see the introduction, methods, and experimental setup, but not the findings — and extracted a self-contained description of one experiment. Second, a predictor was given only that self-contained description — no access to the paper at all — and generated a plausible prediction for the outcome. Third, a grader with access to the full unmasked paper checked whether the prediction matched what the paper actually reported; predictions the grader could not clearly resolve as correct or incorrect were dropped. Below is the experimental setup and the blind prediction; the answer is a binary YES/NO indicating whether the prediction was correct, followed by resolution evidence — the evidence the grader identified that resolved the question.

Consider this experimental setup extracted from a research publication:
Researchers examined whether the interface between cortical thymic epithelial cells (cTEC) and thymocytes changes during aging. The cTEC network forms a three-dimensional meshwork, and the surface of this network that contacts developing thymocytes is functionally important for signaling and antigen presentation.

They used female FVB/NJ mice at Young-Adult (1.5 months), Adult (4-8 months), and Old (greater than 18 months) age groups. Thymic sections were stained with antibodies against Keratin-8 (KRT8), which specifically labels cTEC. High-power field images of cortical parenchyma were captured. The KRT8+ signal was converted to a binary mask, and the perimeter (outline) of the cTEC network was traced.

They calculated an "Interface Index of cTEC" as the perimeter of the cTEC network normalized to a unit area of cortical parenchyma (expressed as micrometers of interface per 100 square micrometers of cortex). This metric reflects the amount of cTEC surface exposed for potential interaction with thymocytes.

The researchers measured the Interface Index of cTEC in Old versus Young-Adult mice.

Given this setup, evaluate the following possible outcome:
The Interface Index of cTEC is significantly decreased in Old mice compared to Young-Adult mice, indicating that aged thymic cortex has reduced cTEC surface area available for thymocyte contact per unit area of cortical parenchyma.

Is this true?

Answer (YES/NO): NO